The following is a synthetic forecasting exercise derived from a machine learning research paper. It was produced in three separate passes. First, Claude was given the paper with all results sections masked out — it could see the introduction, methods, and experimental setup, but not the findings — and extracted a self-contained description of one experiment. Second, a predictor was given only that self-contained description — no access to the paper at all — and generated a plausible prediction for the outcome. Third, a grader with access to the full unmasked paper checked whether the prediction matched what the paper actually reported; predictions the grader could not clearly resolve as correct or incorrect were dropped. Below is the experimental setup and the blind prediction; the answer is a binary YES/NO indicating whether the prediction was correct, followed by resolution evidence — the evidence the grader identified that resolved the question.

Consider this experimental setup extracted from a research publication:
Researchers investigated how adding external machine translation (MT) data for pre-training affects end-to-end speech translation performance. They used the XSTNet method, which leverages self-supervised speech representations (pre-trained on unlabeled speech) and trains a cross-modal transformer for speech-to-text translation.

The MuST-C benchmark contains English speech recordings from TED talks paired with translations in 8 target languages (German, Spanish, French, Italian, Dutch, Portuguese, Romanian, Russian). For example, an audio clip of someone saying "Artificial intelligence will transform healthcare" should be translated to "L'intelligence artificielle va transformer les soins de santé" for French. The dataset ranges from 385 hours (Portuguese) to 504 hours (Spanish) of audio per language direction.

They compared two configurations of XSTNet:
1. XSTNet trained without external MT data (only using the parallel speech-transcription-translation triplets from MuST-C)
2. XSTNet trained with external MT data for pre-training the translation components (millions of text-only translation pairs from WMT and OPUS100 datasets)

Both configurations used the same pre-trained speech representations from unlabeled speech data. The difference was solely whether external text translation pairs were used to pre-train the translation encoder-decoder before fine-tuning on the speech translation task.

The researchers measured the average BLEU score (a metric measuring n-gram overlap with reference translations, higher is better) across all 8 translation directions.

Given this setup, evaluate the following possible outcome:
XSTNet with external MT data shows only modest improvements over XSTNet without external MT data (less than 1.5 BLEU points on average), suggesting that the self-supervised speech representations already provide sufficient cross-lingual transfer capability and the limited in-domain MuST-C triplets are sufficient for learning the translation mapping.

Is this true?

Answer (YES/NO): YES